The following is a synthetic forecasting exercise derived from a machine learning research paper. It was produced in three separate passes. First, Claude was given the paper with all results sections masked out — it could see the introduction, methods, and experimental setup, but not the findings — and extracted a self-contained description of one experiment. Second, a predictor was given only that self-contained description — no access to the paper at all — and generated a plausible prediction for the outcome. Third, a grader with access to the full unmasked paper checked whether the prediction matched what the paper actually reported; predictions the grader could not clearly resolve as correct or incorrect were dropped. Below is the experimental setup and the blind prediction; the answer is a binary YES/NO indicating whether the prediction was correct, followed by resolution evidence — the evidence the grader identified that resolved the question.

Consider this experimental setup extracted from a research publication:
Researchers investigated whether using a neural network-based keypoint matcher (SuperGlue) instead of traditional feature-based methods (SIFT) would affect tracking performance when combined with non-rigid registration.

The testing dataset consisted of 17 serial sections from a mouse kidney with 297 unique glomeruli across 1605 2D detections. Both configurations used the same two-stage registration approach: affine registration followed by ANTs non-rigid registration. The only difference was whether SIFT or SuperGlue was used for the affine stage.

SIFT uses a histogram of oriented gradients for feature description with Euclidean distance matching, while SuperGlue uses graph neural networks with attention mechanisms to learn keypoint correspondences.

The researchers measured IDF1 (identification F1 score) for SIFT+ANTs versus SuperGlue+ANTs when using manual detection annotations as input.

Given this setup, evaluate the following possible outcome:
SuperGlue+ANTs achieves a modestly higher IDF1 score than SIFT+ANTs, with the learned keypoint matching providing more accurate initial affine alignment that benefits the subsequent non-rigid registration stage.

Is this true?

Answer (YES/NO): NO